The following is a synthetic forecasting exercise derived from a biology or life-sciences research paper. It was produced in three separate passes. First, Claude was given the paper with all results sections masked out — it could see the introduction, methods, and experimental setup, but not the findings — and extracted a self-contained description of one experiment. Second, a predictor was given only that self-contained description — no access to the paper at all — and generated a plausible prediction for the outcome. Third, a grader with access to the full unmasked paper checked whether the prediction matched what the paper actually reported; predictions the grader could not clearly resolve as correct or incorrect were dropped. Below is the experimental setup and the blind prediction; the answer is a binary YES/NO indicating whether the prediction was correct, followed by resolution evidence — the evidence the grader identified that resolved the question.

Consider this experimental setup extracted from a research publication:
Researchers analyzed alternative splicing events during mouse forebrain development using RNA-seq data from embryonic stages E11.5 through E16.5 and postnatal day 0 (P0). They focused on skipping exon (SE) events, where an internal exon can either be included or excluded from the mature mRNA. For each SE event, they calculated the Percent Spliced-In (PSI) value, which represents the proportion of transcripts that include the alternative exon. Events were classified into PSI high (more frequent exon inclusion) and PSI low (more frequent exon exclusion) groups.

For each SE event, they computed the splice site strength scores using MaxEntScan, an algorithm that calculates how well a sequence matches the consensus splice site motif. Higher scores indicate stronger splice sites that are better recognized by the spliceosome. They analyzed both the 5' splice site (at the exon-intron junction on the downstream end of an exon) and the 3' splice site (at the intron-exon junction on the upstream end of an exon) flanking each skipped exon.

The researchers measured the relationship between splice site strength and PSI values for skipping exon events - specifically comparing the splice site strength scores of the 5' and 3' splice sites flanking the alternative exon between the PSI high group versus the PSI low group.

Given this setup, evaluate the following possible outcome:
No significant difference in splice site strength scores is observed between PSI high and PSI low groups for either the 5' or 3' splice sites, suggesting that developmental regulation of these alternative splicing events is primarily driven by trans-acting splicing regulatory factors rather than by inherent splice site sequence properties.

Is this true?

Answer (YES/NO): NO